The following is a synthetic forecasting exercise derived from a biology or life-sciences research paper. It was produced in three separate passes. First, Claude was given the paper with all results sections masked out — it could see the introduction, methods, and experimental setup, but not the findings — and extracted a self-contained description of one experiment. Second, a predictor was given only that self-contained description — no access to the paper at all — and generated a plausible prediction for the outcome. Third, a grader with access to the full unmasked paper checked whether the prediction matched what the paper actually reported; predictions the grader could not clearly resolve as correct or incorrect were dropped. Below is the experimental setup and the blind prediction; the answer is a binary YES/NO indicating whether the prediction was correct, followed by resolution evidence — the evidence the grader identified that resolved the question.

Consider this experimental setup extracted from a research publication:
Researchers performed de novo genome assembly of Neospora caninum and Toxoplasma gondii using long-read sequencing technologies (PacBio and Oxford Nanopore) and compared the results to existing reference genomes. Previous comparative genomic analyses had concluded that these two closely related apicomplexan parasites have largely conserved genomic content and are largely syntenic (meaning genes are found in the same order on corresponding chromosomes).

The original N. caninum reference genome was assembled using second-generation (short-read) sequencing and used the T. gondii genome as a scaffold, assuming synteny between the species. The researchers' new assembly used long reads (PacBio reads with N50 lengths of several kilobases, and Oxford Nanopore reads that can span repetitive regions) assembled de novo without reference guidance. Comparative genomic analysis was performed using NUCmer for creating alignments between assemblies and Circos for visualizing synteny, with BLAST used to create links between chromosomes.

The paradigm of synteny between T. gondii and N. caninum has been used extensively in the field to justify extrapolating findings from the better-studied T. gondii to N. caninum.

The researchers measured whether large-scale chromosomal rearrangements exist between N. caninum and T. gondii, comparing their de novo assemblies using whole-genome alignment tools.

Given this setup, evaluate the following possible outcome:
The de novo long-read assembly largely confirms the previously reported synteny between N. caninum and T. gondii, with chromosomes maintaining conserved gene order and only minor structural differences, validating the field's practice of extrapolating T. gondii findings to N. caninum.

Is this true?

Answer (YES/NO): NO